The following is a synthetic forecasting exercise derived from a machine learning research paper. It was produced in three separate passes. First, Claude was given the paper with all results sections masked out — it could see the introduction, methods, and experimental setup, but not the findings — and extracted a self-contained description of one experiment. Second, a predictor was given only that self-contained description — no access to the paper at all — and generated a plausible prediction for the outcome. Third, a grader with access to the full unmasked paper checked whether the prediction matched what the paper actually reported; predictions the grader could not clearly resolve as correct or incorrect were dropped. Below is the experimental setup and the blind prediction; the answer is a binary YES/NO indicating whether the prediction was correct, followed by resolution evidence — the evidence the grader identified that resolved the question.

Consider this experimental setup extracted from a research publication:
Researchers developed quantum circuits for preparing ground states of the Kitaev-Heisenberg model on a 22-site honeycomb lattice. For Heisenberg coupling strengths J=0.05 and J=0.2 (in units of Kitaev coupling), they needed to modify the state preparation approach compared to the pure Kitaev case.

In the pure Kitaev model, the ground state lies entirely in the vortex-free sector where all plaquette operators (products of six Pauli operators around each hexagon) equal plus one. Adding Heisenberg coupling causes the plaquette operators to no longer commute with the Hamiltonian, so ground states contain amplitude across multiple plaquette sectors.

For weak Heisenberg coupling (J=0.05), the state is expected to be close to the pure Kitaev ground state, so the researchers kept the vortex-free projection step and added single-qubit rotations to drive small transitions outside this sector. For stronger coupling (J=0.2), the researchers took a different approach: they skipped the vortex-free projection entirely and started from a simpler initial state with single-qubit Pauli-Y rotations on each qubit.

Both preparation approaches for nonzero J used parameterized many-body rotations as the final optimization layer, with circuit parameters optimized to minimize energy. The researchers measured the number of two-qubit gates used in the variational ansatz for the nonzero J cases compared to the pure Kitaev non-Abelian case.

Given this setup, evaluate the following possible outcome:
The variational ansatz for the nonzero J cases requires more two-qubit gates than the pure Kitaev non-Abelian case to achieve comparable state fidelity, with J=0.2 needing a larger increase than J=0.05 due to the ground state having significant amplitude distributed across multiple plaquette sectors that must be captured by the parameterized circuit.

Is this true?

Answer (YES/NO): NO